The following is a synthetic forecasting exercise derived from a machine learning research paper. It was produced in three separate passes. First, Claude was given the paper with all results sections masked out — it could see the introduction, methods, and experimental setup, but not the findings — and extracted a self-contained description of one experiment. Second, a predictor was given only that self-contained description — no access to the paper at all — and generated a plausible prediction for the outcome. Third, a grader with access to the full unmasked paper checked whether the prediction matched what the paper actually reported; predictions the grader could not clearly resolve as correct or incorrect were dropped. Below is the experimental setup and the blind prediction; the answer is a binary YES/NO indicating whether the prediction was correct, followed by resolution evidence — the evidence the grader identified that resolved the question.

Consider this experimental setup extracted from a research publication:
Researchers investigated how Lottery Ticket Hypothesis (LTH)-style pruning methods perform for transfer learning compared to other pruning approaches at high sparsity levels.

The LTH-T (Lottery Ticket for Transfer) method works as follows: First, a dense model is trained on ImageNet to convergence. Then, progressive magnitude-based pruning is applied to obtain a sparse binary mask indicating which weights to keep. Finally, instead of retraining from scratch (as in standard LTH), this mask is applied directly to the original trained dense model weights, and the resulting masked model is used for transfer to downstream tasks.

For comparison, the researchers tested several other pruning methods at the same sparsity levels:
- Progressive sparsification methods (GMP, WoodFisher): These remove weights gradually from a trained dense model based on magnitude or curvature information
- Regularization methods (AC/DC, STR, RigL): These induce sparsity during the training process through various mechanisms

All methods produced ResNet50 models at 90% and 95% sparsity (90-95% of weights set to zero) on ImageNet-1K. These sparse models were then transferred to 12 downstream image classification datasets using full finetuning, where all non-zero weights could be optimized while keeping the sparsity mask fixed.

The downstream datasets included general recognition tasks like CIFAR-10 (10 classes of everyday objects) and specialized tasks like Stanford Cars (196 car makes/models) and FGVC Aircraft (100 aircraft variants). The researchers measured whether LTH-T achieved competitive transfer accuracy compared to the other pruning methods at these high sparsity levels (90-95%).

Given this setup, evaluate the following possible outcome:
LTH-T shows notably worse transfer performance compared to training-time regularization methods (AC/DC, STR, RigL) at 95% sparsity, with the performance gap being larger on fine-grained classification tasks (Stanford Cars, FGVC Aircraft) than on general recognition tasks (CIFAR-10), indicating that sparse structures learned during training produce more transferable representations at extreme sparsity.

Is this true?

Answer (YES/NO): NO